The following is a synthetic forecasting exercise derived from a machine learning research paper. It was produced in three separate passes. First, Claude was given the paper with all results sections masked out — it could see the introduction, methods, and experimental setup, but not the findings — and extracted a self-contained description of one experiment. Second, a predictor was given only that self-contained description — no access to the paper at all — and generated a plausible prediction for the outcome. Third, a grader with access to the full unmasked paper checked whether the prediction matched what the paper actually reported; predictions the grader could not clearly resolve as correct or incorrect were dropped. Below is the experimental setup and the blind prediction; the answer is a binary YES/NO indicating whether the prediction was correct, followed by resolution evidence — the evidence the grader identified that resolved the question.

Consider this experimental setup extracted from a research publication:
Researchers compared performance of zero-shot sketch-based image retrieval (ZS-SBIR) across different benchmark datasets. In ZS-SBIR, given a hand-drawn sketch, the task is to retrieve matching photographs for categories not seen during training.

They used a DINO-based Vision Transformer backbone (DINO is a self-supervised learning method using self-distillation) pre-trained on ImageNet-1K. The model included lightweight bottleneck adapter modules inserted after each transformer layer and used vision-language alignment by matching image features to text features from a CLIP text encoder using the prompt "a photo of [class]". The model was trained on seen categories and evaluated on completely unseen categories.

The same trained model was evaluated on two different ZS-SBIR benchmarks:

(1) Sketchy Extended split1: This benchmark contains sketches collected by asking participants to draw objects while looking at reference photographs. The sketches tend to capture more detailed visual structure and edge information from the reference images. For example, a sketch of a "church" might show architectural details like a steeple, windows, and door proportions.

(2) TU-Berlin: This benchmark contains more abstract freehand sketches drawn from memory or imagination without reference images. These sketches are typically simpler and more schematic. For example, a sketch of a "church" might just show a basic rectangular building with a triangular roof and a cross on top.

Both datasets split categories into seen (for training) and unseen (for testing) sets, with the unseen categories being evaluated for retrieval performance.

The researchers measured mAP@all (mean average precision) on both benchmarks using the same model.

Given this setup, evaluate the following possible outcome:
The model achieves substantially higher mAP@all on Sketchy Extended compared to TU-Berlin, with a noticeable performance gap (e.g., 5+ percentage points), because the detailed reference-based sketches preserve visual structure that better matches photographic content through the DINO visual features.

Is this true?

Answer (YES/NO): YES